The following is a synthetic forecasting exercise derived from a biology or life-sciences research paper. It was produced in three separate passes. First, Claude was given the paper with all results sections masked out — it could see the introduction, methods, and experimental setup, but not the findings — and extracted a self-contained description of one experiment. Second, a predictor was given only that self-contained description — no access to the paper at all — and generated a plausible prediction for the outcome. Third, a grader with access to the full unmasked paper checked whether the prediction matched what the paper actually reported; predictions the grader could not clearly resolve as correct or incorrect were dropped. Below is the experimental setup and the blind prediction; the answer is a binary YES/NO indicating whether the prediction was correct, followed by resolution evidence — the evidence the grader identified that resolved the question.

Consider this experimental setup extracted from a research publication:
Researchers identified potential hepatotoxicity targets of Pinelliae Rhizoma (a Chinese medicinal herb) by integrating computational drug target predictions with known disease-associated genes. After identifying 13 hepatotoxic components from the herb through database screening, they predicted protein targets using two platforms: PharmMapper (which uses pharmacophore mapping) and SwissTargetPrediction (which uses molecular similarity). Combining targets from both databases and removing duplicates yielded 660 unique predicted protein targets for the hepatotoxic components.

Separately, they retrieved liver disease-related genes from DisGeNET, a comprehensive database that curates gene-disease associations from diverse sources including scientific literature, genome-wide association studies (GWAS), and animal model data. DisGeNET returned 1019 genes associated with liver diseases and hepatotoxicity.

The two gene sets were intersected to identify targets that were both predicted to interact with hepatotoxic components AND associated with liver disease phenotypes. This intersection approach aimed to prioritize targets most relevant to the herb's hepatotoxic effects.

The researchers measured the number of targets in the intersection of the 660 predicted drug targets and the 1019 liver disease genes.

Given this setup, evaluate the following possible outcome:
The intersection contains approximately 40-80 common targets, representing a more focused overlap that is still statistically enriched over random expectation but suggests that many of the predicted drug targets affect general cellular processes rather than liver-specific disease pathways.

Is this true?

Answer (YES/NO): NO